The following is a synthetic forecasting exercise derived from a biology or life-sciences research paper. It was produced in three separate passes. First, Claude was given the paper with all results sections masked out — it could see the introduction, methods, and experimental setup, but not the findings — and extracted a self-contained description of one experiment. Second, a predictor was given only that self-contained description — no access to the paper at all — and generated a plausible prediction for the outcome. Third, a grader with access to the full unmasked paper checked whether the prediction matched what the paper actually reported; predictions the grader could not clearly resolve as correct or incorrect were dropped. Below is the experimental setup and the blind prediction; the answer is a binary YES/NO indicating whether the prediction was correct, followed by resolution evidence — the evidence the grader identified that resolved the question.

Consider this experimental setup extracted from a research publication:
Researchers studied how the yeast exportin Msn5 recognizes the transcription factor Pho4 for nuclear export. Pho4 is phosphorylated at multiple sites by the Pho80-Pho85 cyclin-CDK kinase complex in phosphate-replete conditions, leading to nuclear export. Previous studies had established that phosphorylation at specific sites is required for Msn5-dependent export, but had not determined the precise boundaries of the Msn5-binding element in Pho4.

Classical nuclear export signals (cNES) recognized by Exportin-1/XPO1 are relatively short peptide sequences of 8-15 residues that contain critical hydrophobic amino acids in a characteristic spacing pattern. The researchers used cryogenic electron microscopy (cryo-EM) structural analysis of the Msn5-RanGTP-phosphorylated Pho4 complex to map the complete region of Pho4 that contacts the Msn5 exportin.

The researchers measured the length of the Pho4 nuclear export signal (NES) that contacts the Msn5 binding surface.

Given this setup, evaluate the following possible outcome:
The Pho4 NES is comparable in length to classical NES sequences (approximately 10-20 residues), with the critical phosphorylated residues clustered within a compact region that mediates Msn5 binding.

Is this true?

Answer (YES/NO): NO